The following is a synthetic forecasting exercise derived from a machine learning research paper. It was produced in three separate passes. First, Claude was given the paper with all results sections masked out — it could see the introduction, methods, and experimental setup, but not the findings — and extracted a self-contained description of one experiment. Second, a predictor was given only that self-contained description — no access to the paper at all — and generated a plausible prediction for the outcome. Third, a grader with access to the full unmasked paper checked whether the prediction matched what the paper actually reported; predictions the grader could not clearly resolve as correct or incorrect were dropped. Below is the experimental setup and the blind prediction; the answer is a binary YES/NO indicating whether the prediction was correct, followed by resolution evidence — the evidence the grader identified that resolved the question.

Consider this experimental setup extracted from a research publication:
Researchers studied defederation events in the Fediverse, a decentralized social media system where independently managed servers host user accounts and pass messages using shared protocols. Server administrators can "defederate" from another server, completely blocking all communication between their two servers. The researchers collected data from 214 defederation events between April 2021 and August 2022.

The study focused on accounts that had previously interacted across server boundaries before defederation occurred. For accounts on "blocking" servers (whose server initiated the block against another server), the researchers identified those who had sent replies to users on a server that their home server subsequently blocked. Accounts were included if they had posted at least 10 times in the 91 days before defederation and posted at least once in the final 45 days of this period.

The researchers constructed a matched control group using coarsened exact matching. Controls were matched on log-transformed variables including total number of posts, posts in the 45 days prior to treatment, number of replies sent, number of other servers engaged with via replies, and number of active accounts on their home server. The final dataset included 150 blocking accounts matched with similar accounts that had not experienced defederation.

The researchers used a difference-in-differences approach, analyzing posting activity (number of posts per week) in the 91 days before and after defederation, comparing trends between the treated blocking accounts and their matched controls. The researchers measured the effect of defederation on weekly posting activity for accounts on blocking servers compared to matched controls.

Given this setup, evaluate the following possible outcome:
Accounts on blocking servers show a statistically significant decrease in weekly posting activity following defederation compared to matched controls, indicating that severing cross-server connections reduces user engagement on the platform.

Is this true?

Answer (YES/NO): NO